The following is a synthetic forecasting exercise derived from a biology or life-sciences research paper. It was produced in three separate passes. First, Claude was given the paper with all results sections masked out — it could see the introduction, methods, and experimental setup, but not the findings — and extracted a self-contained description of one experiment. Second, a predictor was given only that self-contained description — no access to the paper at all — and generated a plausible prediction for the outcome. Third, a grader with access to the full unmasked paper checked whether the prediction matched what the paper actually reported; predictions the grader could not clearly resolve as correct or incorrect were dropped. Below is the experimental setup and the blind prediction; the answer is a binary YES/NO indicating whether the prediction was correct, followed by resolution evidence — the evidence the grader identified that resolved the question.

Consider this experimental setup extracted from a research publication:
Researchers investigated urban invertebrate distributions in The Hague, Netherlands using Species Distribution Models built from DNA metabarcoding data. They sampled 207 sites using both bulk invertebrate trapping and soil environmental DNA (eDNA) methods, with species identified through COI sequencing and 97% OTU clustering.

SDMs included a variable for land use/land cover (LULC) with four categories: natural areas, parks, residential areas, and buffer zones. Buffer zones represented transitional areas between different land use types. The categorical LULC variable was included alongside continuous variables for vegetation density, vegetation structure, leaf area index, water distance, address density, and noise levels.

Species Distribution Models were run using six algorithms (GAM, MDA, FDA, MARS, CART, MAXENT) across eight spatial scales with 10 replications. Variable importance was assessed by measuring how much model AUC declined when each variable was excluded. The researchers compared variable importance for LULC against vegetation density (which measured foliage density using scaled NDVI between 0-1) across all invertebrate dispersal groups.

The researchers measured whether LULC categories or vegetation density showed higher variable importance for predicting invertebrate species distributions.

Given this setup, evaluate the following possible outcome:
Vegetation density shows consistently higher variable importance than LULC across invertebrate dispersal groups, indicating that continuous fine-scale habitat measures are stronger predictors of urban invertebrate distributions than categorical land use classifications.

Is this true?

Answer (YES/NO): NO